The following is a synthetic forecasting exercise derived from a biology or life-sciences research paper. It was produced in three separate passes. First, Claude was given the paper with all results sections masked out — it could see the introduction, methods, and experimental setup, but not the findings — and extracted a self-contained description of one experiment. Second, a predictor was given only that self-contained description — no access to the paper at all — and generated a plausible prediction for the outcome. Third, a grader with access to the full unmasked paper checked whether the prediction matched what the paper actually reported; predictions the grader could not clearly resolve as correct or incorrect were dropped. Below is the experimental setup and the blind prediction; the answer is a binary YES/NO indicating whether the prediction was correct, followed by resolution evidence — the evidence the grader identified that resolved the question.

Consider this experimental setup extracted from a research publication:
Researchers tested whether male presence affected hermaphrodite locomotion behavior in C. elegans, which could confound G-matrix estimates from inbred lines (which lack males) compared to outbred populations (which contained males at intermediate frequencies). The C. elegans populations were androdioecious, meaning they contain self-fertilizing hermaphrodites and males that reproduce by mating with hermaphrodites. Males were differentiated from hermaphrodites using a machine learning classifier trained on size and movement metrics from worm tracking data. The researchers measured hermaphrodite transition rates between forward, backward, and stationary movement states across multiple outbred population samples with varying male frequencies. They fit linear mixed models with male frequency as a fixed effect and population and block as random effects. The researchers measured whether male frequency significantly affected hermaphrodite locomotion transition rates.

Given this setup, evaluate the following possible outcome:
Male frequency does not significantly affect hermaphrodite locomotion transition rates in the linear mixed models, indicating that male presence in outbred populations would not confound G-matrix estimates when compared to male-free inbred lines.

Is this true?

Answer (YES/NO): YES